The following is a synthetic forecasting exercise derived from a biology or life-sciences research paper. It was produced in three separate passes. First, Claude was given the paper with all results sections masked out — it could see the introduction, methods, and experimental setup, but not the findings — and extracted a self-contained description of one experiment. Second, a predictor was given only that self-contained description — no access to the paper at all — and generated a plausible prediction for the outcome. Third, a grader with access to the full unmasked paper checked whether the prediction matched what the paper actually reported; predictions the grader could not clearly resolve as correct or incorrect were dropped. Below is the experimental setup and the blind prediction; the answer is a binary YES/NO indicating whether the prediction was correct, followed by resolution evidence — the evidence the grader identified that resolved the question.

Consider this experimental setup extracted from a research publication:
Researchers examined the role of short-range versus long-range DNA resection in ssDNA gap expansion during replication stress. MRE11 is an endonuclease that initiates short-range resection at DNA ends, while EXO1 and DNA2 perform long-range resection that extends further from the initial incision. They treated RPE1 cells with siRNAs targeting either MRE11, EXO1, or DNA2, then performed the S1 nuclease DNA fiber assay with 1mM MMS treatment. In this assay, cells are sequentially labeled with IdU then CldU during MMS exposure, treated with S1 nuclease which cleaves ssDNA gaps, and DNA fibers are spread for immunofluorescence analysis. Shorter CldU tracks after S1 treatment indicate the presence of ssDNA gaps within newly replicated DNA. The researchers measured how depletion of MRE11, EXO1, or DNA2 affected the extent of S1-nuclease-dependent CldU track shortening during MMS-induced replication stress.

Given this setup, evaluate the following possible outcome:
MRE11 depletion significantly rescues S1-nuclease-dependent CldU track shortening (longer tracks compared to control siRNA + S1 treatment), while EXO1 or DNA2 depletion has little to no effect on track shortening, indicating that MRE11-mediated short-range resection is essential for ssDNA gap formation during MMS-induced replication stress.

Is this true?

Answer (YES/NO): NO